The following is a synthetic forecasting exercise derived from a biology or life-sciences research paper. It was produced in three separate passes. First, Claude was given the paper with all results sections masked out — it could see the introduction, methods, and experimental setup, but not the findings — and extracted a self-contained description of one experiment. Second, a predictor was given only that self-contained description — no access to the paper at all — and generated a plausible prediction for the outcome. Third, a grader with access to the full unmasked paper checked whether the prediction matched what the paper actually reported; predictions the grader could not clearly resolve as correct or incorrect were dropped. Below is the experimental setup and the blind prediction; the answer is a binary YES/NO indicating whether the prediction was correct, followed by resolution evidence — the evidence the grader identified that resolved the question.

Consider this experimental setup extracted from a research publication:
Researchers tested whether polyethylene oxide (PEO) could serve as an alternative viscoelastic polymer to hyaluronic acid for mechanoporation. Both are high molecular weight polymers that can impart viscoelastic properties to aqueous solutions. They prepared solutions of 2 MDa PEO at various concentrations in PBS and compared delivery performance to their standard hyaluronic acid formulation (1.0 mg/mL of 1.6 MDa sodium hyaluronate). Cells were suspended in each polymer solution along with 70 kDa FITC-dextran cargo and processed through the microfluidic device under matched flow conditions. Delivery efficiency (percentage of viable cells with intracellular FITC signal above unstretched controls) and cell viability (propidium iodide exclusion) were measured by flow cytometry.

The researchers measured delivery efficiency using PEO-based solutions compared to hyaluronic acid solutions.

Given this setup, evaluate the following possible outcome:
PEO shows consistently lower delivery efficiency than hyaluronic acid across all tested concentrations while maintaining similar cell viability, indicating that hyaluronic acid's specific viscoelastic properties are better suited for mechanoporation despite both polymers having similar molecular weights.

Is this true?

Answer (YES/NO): NO